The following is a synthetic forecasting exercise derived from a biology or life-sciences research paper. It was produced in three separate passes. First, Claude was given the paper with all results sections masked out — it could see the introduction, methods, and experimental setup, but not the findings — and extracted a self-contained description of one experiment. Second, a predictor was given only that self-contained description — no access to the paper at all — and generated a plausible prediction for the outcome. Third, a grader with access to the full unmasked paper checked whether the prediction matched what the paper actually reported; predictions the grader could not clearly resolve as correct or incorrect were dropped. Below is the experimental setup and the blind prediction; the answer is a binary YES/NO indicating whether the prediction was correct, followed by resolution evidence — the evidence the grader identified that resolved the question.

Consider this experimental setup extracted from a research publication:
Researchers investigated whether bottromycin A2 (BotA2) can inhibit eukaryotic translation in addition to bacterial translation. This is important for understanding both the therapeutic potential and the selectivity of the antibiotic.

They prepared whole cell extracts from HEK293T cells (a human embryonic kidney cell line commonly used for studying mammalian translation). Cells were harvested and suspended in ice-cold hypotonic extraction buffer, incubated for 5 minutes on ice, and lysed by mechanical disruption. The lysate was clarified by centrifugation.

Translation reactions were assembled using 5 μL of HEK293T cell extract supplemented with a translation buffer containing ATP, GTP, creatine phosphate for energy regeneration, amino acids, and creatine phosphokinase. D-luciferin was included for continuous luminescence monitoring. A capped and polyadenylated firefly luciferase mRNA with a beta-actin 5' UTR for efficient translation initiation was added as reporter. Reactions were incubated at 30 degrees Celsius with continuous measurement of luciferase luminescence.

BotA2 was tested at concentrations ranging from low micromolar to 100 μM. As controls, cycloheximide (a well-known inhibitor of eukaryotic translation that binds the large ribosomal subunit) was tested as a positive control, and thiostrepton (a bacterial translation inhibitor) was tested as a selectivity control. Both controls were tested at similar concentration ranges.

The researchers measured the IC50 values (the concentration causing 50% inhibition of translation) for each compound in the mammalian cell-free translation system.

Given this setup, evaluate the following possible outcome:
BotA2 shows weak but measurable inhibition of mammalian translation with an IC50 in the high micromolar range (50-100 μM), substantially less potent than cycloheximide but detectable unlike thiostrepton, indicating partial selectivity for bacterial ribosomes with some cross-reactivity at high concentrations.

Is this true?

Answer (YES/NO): NO